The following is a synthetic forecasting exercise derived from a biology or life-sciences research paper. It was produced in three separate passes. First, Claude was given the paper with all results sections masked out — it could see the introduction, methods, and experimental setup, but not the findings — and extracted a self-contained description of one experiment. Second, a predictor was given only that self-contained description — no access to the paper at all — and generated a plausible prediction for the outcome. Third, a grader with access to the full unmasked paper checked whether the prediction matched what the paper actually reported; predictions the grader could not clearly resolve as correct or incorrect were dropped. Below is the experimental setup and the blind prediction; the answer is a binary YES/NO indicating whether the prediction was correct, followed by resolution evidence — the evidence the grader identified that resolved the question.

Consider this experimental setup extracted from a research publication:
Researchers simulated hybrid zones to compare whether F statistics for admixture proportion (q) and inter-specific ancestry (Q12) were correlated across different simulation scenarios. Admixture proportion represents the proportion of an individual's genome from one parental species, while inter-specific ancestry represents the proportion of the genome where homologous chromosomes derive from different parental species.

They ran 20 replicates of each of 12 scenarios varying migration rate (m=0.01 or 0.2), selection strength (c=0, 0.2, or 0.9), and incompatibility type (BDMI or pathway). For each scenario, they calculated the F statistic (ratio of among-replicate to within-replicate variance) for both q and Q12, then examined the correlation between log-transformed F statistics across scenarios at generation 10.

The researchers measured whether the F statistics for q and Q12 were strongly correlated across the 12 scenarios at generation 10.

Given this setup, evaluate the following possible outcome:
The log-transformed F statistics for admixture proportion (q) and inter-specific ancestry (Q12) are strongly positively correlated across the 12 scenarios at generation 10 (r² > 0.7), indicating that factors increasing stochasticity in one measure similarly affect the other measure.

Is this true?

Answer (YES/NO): YES